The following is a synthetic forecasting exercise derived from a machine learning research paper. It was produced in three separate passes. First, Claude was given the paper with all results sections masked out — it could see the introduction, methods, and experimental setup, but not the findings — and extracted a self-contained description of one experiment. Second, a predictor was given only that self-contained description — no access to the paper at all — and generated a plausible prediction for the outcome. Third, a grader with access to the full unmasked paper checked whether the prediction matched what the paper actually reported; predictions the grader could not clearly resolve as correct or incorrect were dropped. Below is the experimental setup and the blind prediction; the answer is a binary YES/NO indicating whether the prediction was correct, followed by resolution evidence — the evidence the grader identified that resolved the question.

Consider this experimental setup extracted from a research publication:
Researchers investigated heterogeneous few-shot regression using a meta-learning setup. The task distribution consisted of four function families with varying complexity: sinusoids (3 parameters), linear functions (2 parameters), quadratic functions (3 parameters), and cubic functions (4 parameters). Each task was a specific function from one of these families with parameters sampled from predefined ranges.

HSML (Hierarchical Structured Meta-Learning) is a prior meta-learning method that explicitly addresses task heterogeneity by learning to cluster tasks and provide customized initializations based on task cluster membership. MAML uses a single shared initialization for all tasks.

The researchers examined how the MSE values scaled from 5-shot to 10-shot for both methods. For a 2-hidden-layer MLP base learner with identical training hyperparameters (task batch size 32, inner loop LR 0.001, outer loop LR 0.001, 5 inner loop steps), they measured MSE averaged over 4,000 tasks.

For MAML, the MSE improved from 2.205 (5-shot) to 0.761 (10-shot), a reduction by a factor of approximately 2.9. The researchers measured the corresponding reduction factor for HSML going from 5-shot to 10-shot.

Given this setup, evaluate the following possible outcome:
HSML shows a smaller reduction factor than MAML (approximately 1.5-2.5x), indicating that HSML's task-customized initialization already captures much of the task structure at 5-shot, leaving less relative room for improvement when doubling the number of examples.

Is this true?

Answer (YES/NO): NO